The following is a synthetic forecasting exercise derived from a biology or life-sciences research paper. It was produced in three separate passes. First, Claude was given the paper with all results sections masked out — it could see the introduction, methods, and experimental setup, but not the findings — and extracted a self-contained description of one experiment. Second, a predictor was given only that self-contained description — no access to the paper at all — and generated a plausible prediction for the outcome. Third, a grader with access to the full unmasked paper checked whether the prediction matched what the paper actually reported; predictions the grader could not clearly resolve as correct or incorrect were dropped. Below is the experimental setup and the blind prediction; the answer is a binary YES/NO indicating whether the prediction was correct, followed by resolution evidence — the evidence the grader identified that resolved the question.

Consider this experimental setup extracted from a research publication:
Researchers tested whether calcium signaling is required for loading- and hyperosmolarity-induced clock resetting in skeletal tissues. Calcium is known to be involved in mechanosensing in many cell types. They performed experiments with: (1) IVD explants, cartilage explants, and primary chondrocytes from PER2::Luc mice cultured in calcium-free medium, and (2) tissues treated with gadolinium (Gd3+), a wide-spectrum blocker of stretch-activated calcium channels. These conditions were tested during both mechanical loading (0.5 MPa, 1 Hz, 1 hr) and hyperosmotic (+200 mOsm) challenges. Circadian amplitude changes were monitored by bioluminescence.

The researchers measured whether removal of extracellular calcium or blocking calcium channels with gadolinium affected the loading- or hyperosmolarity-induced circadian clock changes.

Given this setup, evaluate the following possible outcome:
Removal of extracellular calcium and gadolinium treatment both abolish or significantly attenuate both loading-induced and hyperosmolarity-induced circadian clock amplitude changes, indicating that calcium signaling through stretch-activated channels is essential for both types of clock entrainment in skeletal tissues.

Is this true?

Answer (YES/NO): NO